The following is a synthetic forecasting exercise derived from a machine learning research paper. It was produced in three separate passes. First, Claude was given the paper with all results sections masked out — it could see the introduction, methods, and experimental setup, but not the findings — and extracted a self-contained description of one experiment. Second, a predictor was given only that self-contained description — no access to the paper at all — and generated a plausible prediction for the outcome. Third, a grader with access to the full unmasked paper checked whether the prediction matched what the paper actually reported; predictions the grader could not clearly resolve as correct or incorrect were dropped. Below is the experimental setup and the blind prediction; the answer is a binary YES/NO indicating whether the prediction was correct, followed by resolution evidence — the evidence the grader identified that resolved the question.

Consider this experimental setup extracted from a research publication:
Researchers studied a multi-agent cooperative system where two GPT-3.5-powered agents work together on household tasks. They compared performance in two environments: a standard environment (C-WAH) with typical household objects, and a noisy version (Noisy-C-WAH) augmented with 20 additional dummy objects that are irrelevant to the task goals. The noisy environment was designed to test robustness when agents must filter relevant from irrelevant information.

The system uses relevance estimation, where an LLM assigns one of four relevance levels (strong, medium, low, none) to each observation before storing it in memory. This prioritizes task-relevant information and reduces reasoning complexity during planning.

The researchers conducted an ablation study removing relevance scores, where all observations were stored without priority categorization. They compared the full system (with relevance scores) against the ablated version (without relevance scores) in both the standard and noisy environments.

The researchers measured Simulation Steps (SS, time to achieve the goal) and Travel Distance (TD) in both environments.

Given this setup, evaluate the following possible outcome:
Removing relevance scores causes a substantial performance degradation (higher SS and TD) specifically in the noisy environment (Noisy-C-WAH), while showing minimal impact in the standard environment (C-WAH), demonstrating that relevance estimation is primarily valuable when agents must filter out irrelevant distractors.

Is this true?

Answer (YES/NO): NO